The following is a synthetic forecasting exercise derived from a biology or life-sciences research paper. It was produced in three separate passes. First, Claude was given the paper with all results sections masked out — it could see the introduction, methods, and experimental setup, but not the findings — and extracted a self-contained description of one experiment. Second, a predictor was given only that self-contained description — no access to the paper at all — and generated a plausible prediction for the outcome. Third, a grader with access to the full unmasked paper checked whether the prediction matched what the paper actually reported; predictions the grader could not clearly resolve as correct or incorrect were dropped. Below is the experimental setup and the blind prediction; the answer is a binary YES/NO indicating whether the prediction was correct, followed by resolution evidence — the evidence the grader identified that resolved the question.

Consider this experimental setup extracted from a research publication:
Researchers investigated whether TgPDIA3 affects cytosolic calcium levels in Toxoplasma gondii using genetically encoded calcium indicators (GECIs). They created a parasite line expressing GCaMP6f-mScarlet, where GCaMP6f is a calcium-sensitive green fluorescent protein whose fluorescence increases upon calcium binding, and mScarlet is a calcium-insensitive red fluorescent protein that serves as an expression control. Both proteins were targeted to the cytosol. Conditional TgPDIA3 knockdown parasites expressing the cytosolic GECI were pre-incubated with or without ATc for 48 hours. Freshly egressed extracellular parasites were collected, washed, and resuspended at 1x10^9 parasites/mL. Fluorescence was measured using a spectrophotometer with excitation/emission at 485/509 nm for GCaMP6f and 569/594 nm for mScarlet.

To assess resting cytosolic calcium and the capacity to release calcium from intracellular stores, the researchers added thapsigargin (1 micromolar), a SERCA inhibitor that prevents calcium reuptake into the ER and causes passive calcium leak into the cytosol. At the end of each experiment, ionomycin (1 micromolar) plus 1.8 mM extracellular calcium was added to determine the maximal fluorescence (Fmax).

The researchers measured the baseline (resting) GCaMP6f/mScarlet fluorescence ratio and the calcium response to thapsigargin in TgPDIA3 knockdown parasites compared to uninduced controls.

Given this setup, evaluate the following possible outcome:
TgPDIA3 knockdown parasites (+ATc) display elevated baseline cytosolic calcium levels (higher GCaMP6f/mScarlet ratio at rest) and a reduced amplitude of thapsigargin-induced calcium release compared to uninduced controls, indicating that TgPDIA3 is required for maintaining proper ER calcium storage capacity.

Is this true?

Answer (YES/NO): NO